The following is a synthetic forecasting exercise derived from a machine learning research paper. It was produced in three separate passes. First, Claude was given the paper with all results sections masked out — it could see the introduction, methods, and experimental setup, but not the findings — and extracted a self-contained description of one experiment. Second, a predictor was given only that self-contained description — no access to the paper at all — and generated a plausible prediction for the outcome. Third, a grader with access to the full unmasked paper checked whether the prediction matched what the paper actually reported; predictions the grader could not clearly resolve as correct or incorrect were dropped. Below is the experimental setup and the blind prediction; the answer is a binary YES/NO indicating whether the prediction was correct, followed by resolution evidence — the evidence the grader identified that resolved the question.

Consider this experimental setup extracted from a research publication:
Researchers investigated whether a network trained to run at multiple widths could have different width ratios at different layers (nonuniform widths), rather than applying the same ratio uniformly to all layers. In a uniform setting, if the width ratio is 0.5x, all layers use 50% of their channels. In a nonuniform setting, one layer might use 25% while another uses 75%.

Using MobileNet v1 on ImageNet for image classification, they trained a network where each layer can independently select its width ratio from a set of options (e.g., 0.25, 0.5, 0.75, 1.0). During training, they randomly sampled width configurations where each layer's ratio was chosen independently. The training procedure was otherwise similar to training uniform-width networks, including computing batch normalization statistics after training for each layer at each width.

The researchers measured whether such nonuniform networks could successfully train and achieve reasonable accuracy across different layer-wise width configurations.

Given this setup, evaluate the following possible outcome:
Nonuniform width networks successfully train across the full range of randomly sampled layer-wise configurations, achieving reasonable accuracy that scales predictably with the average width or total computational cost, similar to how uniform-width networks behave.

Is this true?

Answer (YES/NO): NO